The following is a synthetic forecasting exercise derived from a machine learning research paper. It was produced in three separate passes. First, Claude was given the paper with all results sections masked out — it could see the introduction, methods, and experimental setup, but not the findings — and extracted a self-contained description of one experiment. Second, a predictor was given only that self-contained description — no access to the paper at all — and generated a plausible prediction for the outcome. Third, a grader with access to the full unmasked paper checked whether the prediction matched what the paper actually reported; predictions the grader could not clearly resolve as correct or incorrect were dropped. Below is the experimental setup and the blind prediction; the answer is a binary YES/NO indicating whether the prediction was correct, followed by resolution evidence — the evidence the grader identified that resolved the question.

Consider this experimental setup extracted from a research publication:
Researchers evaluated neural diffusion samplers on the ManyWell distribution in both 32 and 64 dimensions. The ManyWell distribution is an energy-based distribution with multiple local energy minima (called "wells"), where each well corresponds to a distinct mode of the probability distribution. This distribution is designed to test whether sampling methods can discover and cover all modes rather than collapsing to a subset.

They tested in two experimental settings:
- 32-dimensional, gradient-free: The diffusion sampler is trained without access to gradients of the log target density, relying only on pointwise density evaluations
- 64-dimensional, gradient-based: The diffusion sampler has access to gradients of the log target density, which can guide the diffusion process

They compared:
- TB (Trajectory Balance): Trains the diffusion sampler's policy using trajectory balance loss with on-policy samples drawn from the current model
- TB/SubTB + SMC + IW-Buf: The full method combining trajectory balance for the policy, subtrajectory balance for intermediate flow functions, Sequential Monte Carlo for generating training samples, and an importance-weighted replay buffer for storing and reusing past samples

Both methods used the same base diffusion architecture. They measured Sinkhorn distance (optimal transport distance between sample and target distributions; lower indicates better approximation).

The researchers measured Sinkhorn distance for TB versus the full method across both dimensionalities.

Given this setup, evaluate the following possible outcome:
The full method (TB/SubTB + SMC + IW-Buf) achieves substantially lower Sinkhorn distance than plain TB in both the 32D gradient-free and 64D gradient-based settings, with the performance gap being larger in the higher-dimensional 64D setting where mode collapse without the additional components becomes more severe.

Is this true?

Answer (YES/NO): NO